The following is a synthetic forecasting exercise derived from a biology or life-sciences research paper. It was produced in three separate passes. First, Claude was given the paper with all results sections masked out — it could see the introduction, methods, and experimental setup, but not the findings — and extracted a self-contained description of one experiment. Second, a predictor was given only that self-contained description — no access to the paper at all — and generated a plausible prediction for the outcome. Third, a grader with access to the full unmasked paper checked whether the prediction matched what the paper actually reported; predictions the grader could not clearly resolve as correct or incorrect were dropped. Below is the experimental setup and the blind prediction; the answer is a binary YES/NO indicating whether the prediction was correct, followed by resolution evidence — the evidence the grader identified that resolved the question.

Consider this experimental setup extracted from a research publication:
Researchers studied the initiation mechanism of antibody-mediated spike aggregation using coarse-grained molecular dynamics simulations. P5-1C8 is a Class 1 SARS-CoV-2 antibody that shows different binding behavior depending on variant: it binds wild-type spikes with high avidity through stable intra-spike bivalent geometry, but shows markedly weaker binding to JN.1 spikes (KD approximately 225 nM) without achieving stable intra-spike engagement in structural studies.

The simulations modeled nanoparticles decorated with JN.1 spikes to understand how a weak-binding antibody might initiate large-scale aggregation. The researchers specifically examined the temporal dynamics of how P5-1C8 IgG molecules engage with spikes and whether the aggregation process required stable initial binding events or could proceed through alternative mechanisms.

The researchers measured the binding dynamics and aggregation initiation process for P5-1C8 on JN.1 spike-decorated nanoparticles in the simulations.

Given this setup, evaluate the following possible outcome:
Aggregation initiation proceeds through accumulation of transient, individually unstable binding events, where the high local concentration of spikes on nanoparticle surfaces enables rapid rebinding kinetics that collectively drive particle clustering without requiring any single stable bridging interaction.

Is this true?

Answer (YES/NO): NO